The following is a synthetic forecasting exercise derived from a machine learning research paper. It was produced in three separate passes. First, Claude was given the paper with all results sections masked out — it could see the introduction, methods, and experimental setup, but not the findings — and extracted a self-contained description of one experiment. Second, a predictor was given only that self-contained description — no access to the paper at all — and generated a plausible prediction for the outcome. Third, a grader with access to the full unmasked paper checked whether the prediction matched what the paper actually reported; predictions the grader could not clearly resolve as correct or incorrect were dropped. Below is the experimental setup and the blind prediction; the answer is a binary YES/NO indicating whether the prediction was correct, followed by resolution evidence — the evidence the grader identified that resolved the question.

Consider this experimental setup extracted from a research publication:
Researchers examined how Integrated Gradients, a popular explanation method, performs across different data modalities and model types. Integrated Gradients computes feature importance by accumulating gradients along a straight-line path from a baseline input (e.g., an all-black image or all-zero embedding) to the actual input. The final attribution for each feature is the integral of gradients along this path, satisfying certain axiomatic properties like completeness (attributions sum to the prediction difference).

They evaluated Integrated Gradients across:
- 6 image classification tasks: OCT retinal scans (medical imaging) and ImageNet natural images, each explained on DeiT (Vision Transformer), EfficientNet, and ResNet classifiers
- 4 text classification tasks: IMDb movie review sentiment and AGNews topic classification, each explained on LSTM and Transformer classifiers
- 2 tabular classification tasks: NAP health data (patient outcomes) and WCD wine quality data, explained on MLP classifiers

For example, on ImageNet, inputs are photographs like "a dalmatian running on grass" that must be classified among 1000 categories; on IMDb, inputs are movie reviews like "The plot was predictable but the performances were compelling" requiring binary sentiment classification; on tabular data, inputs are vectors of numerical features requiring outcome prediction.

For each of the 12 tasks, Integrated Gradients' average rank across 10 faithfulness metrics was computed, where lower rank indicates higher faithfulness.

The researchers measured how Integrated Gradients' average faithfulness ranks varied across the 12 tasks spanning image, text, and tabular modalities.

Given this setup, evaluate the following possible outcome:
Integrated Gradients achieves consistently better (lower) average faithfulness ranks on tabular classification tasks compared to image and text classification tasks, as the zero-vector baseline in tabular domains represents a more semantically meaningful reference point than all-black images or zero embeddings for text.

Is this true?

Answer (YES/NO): NO